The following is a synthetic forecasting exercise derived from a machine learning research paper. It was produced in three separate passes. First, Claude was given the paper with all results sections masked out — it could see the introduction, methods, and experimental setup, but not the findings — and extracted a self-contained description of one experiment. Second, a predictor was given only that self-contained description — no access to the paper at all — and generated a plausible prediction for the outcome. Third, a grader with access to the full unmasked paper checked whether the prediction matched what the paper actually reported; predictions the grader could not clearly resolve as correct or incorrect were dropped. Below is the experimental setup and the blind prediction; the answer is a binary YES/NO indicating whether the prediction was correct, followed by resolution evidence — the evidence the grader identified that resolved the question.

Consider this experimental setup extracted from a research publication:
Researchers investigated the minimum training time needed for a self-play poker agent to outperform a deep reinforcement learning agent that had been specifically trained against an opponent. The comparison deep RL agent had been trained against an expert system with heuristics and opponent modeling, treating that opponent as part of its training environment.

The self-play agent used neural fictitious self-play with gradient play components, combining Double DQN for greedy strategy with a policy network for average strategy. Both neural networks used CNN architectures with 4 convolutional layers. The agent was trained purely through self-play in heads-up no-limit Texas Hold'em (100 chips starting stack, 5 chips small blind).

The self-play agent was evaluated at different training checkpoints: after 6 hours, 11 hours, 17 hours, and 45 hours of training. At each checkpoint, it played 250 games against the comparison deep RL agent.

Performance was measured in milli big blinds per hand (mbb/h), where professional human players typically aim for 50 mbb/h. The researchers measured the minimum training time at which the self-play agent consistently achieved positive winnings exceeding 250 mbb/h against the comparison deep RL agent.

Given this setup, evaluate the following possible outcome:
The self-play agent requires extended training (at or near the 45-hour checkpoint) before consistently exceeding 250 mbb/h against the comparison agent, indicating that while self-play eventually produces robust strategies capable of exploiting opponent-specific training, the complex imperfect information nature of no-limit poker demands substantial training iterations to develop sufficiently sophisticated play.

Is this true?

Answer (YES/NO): NO